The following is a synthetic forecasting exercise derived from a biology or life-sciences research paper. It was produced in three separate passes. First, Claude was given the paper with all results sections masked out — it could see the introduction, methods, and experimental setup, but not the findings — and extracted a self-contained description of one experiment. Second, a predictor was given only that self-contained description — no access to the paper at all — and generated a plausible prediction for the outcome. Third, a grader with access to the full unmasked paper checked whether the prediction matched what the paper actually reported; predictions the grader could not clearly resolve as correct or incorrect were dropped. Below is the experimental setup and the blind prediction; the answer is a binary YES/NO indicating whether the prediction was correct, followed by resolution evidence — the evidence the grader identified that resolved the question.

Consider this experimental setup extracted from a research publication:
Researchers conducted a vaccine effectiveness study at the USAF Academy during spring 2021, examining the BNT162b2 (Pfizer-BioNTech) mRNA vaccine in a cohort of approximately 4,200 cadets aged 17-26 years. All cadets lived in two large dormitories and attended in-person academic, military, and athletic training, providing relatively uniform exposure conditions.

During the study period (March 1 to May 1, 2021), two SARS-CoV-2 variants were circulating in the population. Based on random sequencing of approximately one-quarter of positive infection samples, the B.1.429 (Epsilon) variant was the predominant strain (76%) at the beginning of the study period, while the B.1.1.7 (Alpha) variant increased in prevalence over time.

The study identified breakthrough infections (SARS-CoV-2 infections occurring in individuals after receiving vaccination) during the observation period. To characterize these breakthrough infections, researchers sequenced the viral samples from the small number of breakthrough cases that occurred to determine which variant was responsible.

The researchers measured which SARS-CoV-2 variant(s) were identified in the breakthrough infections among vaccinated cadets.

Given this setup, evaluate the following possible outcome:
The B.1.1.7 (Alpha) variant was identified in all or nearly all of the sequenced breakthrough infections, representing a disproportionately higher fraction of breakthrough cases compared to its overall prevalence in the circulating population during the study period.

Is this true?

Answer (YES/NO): YES